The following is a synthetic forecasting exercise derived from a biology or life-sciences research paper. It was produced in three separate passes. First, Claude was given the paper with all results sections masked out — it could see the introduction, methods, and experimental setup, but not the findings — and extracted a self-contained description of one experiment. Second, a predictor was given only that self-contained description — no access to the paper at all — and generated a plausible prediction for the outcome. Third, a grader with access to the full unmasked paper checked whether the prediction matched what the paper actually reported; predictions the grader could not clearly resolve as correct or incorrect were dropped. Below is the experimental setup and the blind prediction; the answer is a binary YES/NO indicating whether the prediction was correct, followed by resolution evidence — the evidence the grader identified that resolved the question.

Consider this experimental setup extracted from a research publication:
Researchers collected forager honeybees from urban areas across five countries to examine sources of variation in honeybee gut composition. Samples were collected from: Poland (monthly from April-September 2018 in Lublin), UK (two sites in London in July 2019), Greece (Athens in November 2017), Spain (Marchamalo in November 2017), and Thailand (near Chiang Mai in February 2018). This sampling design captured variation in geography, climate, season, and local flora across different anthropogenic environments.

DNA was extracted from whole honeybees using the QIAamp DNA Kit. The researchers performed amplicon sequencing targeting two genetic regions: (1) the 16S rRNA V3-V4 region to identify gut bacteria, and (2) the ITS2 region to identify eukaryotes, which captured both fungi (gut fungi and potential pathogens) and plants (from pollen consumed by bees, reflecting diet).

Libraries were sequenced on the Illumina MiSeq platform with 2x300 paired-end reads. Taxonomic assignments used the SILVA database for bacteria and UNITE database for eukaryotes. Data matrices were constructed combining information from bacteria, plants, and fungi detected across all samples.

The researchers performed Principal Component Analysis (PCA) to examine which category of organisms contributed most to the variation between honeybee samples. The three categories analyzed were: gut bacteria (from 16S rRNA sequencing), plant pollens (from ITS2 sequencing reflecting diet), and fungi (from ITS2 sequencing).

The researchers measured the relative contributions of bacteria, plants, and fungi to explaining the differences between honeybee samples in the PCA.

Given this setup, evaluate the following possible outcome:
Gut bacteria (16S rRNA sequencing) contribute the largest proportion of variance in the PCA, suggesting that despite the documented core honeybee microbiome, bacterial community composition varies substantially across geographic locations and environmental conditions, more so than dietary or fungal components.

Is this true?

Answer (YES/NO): YES